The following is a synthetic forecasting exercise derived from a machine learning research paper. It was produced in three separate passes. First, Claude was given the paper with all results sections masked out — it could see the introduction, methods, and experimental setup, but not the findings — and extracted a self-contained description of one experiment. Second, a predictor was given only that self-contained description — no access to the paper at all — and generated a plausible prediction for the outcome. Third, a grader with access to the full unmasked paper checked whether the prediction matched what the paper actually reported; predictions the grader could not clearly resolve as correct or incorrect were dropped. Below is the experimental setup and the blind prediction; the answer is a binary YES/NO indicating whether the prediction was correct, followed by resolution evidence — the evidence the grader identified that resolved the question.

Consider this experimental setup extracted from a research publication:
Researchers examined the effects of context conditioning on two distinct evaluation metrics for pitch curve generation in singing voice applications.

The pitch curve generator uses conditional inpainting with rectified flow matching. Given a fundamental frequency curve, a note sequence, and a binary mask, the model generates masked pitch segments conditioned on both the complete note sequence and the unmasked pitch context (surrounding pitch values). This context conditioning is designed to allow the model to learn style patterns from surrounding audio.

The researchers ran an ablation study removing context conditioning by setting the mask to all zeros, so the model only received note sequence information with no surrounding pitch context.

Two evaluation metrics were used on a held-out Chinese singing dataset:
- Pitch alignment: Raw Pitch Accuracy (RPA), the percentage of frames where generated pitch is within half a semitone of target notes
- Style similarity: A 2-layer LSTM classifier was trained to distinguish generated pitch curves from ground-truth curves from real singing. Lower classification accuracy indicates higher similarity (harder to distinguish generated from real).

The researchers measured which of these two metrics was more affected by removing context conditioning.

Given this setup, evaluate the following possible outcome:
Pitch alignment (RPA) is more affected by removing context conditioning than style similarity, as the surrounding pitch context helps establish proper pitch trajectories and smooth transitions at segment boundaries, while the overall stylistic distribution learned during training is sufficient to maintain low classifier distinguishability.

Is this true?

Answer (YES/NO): YES